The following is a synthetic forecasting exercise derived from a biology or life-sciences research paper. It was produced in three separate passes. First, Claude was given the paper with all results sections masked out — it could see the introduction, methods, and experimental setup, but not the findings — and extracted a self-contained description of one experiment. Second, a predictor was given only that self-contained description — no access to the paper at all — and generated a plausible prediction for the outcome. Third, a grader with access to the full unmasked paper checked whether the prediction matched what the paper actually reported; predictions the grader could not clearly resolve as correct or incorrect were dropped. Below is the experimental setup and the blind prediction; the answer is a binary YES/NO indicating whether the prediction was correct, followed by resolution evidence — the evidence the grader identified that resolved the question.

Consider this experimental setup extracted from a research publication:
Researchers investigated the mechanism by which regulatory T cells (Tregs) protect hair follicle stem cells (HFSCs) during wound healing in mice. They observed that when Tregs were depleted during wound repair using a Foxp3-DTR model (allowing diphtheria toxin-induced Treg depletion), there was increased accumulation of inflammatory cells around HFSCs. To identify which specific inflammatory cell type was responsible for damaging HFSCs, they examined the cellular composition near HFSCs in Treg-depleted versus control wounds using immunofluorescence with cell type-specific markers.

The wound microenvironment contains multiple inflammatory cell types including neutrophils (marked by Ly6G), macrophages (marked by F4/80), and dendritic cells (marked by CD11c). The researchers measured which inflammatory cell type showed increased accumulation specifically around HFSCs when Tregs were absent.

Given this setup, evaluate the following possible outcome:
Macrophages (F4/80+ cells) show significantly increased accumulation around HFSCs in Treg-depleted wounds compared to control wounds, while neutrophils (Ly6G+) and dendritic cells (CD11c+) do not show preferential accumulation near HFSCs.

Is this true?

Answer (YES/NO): NO